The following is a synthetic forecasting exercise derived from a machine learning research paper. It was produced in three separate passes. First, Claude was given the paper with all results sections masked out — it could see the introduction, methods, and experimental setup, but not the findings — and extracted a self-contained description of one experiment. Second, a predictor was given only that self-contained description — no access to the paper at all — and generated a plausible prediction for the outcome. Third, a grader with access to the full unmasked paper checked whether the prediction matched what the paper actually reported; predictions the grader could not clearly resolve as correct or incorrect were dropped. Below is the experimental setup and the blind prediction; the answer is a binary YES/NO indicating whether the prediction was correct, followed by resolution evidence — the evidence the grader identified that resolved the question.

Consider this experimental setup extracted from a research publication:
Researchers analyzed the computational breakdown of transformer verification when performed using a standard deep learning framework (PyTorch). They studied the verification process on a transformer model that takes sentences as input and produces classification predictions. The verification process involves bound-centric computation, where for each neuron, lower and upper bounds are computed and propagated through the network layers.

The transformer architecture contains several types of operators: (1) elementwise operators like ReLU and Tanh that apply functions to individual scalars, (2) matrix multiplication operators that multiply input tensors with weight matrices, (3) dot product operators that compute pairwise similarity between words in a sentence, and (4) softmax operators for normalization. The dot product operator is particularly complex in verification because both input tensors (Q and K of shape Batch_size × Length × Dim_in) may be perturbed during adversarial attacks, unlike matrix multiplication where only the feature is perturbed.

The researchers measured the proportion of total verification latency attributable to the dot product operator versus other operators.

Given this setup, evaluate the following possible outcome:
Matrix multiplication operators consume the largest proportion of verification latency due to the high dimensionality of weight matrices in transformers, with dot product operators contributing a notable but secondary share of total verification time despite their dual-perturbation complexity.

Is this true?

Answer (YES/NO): NO